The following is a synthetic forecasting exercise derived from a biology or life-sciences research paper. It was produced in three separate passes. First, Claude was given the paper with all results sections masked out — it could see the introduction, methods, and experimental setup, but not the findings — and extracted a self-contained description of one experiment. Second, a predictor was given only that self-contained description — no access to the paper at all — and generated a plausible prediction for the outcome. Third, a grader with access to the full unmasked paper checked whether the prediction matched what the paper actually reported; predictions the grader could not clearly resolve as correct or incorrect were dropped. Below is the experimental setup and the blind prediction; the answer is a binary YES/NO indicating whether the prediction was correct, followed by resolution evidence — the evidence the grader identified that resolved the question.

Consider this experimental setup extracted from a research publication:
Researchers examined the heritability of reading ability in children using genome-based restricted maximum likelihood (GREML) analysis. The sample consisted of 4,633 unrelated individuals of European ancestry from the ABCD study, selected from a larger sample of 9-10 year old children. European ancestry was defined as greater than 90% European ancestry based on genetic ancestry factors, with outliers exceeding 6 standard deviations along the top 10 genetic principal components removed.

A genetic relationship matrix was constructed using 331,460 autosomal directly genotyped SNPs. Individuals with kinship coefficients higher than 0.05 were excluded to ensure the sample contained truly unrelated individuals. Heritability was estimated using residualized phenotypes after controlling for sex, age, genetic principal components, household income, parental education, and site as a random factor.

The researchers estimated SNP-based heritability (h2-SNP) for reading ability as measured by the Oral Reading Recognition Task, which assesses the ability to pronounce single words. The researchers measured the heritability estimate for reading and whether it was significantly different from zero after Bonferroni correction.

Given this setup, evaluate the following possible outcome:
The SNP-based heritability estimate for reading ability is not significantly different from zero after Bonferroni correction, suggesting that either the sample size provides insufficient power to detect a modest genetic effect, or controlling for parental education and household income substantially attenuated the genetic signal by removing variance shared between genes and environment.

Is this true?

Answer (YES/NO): YES